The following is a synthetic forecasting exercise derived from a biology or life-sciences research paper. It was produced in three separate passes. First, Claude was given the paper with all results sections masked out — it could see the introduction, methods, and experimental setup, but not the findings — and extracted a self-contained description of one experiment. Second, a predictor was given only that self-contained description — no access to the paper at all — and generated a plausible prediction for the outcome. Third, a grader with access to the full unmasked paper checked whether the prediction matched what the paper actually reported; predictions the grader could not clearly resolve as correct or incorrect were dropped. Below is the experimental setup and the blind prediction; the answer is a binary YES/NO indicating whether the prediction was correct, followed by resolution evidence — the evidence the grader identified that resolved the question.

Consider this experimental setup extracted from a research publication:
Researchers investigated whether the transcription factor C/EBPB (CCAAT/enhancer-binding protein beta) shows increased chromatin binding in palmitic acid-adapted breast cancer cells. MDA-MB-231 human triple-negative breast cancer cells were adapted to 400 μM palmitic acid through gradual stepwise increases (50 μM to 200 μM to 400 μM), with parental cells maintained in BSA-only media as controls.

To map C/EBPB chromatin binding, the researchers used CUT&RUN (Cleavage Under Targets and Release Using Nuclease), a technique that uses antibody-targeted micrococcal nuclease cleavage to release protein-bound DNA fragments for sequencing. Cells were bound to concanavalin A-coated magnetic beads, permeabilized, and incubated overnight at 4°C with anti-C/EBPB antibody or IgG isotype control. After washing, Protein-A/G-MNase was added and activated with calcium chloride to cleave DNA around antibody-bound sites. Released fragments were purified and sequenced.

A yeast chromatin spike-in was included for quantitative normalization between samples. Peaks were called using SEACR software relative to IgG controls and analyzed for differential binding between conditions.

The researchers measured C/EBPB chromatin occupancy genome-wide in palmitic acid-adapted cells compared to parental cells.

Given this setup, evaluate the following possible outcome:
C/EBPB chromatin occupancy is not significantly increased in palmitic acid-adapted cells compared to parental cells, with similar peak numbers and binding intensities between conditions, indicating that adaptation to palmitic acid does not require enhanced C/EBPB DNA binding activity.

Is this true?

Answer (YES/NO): NO